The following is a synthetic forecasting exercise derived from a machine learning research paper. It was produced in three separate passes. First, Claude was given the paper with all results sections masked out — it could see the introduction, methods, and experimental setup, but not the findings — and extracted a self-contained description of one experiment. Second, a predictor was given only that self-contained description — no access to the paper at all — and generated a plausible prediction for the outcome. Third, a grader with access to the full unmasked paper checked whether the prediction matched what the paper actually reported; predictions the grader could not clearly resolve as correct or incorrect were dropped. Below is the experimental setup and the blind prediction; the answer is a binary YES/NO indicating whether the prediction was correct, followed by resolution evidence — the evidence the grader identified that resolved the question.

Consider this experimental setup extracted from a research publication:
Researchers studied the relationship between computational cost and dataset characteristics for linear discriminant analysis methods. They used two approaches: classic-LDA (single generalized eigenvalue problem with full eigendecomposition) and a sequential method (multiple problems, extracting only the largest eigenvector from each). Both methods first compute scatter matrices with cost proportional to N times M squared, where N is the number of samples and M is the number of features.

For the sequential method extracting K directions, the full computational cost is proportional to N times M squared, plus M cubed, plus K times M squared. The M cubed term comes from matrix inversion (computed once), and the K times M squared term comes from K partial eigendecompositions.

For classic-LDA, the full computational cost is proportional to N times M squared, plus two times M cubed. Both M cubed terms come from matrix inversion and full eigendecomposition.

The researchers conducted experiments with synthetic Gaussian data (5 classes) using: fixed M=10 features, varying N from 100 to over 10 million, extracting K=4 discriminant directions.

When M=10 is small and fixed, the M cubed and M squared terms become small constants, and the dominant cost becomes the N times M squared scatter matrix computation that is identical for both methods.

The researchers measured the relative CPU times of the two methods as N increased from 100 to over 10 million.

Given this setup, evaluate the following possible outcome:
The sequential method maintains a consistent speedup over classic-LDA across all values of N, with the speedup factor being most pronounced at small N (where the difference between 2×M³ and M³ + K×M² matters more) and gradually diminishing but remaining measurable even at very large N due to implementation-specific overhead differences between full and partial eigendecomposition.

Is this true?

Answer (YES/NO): NO